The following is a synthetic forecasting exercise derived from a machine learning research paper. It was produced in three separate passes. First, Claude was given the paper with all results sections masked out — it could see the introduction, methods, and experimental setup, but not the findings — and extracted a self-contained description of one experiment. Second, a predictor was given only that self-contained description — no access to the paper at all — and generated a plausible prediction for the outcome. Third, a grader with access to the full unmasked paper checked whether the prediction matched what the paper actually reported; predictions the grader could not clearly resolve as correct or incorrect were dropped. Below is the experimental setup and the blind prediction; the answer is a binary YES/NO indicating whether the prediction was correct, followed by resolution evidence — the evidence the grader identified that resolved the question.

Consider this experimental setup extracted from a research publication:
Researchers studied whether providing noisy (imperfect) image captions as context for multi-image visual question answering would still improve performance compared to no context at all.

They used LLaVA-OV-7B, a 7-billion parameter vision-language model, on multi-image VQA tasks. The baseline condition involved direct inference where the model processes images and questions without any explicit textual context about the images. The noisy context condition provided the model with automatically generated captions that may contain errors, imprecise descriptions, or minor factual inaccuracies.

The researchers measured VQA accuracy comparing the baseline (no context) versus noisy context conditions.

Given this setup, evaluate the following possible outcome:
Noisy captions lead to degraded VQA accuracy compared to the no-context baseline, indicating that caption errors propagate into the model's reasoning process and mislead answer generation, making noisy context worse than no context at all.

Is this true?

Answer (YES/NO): NO